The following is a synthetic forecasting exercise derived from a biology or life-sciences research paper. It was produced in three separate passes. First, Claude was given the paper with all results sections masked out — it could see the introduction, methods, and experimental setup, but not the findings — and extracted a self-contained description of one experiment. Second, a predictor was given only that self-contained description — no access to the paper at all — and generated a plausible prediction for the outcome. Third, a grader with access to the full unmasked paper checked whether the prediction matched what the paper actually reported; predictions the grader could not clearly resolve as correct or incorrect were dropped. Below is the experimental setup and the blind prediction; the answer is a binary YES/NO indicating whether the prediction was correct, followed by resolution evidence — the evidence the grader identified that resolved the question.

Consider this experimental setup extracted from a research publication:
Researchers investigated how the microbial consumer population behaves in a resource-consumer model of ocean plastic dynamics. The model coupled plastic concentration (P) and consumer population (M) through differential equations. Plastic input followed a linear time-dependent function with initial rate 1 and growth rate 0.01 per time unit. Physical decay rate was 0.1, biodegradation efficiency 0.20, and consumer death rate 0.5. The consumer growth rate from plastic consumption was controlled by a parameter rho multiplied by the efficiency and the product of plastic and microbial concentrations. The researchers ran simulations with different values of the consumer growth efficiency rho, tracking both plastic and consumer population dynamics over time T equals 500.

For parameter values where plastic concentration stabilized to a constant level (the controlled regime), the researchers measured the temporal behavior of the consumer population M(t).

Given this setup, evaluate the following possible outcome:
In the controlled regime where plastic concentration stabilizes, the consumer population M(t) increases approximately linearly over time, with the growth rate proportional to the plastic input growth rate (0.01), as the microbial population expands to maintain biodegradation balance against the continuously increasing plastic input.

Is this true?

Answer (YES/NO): YES